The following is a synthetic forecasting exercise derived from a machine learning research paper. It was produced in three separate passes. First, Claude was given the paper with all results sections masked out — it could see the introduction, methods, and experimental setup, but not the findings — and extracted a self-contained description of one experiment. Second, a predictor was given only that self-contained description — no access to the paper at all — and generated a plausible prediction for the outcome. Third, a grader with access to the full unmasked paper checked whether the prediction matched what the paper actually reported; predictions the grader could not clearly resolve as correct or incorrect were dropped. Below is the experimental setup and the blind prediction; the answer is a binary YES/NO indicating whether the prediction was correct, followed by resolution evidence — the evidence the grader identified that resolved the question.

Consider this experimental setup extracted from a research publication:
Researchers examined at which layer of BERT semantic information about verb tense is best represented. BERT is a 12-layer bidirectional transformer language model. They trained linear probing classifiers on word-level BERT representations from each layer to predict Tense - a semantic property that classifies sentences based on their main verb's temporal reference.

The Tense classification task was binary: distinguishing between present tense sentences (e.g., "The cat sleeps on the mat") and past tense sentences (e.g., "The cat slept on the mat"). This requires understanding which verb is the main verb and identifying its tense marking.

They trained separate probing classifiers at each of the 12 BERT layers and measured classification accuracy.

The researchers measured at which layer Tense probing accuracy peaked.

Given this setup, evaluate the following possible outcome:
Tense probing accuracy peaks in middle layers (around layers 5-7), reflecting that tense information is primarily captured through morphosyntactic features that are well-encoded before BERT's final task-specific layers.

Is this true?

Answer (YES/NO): NO